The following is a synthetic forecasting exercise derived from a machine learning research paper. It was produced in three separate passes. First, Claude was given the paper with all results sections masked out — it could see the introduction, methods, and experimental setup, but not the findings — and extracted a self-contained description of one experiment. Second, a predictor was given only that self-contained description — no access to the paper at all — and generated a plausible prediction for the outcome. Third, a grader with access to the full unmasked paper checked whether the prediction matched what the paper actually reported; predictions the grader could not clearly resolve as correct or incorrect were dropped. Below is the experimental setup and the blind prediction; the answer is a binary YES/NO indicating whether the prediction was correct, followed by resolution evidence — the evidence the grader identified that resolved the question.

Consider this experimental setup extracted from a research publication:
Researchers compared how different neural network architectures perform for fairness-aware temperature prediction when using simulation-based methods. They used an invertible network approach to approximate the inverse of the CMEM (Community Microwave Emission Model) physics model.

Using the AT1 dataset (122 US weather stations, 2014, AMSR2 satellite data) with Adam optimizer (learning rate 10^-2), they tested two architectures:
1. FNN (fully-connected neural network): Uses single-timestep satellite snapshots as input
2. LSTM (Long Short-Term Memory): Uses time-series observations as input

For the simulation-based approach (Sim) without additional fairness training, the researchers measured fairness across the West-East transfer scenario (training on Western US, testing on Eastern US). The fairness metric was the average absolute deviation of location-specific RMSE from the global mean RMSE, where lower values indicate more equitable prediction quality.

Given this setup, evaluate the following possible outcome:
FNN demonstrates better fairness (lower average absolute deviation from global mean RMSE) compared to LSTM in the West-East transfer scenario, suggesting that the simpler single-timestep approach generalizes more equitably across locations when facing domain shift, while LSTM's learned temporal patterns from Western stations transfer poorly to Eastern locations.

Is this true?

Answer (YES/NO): NO